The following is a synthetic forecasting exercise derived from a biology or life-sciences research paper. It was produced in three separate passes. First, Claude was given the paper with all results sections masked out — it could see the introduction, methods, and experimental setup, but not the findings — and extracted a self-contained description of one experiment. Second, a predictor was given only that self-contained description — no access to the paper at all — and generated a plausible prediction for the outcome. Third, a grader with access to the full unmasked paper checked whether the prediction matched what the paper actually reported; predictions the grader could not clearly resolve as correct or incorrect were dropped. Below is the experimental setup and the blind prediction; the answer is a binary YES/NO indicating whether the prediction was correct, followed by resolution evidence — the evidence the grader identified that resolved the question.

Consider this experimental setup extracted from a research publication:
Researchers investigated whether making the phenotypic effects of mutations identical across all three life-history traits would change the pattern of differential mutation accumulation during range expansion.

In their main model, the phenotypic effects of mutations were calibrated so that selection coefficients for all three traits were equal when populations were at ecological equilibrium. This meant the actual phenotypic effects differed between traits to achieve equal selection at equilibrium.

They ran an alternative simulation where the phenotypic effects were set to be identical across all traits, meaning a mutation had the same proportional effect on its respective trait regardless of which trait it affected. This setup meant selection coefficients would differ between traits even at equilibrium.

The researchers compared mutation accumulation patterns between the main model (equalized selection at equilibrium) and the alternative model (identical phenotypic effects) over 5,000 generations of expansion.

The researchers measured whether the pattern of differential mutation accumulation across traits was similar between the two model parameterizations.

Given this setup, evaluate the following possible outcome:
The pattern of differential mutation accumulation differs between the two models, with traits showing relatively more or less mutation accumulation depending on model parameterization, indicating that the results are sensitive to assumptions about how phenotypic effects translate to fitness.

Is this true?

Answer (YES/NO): NO